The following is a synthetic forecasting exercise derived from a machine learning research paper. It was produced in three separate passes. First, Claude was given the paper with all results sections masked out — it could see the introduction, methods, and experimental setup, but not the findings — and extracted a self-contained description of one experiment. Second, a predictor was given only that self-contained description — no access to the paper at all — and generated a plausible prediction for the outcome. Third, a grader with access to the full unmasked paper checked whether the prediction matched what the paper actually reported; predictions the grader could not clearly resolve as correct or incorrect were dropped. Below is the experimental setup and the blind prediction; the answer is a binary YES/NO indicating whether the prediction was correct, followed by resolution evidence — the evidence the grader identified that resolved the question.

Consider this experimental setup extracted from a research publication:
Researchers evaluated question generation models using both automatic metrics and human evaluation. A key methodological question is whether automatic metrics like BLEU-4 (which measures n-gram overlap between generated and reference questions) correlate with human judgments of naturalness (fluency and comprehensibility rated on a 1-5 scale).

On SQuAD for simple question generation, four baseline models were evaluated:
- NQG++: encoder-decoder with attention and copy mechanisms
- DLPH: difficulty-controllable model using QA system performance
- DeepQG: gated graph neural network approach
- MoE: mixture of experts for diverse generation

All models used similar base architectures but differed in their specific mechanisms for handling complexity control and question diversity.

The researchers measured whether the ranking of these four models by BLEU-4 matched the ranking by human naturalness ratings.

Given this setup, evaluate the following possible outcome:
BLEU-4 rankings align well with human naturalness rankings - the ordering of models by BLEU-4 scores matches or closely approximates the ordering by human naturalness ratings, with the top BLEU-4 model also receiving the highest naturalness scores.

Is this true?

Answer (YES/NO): YES